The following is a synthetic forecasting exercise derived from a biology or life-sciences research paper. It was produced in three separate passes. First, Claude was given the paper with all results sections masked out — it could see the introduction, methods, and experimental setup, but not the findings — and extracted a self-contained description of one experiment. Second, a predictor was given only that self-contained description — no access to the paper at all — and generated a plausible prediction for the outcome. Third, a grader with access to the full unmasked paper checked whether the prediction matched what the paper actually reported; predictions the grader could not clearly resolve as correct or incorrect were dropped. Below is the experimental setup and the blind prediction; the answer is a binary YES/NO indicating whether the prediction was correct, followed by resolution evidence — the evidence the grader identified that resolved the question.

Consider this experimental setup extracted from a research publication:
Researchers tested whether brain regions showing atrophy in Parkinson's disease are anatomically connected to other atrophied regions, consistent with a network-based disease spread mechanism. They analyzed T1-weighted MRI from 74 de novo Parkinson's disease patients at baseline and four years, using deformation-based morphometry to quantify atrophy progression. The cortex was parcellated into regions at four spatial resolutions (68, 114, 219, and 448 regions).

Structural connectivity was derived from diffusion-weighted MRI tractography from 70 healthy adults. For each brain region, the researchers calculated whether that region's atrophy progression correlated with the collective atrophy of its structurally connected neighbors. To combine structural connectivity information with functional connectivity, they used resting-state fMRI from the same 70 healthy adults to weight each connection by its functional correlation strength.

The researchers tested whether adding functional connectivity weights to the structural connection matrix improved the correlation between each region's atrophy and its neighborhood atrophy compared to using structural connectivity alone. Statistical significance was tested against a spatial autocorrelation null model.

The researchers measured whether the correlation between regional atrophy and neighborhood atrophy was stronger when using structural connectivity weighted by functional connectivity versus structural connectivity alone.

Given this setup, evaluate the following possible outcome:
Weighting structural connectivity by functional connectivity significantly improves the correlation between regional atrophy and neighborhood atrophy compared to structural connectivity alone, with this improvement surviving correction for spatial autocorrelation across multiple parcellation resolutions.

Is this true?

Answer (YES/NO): NO